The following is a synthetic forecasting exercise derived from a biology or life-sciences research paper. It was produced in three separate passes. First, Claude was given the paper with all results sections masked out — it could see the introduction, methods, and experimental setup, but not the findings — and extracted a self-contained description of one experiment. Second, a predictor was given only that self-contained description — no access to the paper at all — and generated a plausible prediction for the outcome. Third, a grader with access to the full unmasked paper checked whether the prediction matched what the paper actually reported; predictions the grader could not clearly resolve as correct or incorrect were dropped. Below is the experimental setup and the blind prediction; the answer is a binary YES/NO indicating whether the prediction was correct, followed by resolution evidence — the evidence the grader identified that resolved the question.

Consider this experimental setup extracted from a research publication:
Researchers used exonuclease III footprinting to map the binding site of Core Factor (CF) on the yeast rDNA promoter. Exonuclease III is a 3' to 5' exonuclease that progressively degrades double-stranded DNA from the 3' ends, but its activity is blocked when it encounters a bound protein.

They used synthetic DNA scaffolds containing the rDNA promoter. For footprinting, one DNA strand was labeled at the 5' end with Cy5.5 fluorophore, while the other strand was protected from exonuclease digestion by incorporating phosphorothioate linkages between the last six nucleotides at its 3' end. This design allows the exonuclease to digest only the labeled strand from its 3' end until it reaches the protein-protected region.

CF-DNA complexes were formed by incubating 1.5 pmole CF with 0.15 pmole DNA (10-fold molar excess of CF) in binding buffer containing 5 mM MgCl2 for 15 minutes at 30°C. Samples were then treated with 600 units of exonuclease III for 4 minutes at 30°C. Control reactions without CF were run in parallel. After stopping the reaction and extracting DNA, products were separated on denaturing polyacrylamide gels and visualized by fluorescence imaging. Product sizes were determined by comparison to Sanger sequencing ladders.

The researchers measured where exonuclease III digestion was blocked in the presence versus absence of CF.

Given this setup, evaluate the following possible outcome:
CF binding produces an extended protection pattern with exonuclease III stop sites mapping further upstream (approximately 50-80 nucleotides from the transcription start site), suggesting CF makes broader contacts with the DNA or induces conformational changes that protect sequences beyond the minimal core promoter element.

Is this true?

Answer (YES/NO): NO